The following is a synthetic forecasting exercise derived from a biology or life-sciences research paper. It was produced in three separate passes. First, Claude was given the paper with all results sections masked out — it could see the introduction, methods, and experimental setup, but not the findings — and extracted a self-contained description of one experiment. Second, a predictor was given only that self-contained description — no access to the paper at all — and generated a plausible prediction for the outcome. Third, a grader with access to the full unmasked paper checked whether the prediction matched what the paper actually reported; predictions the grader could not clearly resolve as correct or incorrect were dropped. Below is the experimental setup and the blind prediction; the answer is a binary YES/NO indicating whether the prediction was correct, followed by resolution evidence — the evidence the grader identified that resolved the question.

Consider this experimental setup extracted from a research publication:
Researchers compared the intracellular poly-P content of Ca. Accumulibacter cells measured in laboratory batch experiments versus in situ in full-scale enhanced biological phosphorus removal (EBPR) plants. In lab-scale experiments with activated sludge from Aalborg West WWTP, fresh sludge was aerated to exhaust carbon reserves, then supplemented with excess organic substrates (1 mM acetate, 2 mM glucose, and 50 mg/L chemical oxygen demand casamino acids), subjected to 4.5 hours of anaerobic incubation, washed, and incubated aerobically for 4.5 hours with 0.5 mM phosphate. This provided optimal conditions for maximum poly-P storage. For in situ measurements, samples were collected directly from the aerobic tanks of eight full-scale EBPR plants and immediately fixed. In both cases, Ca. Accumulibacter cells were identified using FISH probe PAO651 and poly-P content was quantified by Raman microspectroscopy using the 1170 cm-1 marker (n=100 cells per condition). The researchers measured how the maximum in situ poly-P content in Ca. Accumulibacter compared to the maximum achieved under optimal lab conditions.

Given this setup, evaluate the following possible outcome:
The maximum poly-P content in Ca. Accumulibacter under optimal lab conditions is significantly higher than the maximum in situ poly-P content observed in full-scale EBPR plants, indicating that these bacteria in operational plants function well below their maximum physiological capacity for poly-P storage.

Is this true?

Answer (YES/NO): YES